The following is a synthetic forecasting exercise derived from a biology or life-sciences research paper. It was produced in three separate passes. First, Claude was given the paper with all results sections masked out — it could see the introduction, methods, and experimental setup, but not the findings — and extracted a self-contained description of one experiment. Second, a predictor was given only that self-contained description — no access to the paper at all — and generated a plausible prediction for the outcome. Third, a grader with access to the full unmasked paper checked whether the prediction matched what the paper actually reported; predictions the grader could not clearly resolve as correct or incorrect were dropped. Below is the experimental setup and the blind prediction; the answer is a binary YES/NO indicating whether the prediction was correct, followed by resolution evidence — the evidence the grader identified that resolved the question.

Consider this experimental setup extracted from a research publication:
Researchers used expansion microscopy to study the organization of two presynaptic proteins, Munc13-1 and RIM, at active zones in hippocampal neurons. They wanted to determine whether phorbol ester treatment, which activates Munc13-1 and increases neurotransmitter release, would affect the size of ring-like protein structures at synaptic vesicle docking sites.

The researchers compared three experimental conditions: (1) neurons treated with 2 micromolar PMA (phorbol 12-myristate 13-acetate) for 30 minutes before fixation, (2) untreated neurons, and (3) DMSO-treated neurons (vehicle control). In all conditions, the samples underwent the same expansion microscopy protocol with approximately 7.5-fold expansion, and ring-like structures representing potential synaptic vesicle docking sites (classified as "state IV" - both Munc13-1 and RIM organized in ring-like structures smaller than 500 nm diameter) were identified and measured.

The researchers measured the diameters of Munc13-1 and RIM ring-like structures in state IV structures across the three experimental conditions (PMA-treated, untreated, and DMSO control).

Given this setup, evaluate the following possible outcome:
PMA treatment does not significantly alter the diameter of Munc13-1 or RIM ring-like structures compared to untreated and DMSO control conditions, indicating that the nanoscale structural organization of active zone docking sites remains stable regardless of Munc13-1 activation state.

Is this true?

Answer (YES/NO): YES